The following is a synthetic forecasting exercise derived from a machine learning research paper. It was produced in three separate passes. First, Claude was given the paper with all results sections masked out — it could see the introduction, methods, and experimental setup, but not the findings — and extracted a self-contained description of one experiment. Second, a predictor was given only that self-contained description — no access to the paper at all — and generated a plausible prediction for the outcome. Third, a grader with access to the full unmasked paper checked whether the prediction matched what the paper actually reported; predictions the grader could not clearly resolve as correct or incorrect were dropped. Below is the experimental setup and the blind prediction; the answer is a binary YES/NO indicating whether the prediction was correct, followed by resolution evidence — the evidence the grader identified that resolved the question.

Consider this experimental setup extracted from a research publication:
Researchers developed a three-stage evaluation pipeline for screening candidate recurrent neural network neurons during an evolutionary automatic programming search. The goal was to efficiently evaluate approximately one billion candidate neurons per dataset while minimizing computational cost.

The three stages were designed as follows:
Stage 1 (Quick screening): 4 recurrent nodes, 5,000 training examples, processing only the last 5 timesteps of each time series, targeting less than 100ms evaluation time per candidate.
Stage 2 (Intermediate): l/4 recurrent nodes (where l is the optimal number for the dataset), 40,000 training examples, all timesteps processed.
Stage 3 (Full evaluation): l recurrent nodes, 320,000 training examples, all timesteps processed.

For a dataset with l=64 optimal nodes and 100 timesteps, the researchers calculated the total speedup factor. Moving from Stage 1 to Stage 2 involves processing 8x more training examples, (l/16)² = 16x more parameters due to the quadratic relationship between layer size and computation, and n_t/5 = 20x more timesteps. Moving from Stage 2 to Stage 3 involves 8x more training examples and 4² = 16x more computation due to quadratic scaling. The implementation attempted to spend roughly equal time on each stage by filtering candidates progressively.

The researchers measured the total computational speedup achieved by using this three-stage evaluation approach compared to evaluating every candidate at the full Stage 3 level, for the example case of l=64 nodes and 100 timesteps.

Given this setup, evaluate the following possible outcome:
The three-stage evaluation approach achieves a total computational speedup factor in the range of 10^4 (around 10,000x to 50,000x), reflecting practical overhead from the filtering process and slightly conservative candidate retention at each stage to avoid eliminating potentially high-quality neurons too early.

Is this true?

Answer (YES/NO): NO